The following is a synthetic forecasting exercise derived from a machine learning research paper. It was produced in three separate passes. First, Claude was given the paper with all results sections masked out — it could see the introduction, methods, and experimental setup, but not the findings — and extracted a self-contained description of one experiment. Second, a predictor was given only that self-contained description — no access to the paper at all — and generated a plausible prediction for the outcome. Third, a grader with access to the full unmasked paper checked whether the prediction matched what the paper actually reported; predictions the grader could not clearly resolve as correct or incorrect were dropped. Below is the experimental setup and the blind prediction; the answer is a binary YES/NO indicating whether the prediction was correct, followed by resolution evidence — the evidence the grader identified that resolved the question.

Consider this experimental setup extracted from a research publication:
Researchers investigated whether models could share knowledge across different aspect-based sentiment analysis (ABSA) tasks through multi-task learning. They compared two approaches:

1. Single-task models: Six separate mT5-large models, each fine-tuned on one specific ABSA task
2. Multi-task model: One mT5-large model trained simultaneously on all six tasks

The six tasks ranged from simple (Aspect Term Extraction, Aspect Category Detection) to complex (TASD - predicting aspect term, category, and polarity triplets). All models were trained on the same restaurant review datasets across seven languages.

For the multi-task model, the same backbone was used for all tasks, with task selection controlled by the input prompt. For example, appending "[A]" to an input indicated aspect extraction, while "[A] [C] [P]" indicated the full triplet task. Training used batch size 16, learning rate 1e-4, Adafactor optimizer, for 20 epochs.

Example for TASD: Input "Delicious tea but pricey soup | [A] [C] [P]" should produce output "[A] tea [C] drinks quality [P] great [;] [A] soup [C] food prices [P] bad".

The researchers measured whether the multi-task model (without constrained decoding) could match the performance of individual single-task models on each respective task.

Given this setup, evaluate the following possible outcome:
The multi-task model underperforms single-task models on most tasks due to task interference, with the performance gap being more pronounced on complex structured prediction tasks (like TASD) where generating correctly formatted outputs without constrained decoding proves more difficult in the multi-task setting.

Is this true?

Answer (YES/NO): NO